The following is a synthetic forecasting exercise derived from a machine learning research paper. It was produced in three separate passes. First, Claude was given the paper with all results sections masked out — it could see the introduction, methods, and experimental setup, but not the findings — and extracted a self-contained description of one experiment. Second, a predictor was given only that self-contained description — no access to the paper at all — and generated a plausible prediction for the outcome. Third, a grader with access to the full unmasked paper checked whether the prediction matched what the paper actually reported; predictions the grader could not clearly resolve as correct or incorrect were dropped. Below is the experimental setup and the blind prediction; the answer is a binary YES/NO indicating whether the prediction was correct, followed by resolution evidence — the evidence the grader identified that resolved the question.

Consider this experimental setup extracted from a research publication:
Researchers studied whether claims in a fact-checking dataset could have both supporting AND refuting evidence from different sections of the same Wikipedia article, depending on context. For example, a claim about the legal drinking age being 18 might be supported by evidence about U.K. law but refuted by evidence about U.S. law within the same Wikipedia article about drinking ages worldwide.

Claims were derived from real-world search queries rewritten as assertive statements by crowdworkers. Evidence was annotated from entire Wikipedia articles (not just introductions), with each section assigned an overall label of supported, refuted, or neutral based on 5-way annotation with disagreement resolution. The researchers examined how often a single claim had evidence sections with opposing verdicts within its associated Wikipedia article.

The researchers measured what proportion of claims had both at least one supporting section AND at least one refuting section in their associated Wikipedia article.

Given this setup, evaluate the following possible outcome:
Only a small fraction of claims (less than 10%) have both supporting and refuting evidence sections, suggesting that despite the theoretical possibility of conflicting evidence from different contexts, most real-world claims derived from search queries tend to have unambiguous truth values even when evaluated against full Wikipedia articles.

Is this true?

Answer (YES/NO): NO